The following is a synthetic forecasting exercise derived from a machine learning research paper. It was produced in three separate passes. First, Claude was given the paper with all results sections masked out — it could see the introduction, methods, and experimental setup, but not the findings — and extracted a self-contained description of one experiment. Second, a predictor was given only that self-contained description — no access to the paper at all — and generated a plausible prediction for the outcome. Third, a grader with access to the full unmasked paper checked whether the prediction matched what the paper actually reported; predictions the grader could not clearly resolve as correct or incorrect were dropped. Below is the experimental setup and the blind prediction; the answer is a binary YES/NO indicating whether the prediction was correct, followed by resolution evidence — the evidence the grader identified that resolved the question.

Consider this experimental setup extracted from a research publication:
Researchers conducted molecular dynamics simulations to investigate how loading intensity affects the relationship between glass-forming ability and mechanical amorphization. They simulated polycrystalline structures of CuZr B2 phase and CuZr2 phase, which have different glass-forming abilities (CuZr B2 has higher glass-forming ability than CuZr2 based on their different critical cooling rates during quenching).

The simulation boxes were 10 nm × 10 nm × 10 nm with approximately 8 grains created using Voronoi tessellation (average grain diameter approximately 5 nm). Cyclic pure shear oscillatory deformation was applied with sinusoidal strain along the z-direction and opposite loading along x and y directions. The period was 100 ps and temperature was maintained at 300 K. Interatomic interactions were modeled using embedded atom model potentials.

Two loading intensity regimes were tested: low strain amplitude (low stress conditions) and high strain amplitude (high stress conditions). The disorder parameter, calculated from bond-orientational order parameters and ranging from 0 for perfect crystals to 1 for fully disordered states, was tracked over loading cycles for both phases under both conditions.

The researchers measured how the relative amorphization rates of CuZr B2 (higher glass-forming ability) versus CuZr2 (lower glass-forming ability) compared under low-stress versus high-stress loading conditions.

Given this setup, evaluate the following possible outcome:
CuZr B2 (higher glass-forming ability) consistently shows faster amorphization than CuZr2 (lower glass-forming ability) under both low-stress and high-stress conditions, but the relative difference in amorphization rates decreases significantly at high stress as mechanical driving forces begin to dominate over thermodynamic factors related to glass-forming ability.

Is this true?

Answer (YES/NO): NO